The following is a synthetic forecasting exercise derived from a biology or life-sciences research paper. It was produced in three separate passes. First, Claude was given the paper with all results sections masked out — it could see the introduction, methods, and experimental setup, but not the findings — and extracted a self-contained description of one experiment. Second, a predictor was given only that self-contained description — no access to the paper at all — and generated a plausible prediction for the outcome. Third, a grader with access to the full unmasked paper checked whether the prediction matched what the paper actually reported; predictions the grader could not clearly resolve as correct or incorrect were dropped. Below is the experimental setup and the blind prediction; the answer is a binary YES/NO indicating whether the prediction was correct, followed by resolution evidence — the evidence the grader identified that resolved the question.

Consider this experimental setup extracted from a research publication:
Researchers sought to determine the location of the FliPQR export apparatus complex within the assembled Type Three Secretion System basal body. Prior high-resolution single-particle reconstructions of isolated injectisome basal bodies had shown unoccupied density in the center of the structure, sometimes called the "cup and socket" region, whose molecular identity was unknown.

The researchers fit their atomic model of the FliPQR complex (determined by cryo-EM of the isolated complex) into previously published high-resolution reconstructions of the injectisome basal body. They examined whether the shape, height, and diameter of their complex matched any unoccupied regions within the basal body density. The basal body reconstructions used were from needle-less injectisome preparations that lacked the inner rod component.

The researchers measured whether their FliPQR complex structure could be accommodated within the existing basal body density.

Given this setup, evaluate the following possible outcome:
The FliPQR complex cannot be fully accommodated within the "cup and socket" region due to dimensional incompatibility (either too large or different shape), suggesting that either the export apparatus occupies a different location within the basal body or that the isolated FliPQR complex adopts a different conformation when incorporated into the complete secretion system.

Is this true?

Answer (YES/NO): NO